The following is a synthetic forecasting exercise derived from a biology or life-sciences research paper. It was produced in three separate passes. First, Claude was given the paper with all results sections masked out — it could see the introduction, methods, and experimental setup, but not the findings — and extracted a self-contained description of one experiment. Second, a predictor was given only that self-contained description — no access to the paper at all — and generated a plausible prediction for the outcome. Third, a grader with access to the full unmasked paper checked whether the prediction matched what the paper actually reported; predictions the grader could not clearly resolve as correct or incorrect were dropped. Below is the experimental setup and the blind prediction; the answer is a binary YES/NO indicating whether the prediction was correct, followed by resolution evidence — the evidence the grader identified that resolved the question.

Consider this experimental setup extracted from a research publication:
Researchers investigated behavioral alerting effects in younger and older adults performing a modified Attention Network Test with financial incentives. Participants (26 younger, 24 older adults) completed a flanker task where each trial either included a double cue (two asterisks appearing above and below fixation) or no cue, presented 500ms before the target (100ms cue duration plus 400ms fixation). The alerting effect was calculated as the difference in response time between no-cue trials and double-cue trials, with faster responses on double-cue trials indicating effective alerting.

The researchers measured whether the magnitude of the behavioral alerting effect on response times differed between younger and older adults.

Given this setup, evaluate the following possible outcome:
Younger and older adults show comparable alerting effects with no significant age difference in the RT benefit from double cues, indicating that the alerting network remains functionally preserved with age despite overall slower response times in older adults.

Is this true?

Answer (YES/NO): NO